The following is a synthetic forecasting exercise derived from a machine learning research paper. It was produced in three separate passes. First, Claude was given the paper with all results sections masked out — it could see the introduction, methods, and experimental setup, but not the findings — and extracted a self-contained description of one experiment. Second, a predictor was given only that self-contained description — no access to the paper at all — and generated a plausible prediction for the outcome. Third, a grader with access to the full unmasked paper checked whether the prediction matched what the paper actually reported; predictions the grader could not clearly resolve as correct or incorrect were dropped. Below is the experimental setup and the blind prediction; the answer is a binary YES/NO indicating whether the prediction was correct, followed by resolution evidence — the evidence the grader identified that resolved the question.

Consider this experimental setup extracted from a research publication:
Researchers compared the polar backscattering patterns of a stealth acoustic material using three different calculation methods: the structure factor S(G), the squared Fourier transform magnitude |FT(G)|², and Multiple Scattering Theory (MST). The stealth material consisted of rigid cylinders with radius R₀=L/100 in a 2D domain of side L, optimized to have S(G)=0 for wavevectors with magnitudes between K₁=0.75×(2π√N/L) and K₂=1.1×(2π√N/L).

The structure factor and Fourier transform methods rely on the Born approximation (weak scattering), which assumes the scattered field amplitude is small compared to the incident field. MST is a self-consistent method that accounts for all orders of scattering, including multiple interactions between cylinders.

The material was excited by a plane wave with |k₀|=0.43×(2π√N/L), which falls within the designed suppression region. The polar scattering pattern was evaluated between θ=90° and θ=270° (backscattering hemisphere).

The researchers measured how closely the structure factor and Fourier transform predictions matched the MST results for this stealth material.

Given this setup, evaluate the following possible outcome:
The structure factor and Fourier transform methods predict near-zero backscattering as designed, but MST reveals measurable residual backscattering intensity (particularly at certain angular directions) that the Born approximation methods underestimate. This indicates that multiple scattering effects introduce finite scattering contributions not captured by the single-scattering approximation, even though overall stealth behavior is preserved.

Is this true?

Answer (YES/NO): NO